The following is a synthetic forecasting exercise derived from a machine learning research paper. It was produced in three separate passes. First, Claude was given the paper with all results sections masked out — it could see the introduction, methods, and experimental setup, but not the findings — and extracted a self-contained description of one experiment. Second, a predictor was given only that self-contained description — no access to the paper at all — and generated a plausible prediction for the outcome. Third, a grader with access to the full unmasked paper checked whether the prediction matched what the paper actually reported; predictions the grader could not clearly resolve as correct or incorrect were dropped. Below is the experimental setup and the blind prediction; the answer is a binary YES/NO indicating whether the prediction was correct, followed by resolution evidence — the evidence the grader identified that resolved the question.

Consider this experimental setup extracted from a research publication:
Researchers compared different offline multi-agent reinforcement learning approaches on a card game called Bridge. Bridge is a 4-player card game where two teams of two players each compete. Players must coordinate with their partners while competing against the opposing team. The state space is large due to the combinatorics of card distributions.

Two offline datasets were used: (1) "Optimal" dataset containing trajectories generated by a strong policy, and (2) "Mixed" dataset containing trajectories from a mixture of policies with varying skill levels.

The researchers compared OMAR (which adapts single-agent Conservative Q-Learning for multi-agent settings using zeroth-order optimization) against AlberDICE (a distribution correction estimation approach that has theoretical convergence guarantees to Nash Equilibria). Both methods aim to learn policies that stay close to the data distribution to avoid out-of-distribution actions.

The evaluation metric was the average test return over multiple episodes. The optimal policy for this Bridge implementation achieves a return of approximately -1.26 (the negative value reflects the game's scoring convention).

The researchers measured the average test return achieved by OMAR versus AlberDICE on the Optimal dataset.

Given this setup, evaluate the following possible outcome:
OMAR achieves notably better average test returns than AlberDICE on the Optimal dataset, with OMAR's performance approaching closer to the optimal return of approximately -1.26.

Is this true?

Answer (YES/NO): YES